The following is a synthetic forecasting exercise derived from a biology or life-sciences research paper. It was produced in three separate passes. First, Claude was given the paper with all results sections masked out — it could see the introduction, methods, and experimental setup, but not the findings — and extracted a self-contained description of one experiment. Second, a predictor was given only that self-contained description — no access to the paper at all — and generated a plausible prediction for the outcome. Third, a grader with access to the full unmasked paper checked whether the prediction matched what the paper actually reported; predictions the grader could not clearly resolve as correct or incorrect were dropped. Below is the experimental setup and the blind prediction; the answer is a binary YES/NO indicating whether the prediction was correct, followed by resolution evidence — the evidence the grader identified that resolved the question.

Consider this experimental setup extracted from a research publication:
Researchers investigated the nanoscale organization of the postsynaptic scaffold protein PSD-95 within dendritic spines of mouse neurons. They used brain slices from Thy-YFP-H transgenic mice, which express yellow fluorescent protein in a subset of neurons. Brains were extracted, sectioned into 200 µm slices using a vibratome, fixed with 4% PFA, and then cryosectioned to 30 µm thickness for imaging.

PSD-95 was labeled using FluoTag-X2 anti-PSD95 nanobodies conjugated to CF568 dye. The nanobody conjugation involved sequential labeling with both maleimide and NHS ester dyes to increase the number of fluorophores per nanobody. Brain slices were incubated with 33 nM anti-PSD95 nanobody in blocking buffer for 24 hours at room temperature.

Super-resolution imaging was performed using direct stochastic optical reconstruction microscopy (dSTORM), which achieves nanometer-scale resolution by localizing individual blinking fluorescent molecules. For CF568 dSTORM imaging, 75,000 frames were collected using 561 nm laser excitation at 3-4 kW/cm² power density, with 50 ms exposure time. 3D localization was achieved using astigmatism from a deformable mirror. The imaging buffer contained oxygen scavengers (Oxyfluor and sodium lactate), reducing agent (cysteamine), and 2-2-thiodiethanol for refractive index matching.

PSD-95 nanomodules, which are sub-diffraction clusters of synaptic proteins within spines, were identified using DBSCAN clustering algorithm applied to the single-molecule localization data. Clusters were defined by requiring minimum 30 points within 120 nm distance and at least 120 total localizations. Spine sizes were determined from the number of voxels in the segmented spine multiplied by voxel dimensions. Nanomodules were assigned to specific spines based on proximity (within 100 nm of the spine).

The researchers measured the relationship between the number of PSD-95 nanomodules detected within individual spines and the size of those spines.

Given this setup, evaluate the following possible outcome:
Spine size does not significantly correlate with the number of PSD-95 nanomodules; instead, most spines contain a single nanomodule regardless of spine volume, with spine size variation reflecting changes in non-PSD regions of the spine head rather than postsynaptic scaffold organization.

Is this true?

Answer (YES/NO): NO